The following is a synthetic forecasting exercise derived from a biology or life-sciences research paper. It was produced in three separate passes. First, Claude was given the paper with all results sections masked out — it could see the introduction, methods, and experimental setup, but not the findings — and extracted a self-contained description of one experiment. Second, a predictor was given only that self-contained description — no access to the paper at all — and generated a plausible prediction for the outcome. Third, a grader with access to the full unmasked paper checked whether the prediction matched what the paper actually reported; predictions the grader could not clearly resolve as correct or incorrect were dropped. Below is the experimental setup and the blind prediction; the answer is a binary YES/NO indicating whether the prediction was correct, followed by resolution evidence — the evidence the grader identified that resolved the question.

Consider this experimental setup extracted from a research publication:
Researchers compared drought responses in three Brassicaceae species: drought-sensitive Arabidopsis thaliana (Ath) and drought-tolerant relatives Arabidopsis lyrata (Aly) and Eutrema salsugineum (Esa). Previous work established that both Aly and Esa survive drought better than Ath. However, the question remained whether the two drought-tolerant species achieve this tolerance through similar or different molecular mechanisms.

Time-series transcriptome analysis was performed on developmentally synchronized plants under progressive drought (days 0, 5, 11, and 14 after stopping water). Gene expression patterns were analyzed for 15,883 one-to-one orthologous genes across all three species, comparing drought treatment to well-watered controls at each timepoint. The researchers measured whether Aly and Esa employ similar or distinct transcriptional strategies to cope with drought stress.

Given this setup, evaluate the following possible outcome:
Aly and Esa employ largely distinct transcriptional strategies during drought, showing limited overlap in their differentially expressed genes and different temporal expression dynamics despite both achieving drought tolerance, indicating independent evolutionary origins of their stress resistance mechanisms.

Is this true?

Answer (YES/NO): NO